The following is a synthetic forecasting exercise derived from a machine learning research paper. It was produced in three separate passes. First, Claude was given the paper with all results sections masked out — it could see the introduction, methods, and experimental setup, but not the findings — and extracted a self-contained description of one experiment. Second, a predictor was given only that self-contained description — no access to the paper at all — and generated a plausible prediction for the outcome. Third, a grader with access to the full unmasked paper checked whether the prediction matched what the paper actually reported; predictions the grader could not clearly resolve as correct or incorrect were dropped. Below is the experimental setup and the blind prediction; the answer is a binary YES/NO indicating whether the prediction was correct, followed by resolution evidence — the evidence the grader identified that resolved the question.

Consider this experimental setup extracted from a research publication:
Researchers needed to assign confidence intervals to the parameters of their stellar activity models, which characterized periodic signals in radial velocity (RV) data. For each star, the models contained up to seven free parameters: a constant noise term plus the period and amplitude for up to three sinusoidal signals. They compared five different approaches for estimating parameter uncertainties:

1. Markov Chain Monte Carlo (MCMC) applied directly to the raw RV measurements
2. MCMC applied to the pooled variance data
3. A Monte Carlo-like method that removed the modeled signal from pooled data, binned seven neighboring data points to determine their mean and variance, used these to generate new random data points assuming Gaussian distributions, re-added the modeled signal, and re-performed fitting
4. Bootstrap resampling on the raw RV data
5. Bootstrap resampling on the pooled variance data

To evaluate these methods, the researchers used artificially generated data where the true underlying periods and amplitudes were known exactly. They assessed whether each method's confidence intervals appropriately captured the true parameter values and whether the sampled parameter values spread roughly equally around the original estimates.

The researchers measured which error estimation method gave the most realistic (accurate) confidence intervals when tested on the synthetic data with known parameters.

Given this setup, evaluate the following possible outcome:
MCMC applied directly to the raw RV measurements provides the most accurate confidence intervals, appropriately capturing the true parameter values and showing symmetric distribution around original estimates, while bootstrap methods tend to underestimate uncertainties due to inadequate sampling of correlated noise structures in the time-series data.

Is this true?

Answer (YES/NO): NO